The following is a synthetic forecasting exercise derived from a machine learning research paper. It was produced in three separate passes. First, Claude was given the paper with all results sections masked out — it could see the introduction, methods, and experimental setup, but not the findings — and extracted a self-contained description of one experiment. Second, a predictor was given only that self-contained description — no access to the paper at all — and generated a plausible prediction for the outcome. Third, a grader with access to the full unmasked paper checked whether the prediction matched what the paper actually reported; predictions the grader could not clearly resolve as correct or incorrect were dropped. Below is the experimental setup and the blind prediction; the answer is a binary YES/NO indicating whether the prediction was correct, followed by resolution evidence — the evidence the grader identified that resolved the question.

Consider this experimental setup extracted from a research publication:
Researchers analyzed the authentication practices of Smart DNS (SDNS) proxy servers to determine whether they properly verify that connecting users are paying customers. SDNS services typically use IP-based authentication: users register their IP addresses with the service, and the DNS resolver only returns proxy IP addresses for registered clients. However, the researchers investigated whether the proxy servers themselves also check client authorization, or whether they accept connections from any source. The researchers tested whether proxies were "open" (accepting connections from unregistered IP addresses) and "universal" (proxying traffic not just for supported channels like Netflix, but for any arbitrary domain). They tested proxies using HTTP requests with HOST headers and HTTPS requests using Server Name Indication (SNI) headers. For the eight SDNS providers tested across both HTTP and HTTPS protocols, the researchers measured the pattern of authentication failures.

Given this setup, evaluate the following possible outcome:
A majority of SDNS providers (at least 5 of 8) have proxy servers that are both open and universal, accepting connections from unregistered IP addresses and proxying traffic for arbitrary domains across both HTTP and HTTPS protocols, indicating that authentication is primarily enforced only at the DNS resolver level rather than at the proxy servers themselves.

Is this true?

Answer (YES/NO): NO